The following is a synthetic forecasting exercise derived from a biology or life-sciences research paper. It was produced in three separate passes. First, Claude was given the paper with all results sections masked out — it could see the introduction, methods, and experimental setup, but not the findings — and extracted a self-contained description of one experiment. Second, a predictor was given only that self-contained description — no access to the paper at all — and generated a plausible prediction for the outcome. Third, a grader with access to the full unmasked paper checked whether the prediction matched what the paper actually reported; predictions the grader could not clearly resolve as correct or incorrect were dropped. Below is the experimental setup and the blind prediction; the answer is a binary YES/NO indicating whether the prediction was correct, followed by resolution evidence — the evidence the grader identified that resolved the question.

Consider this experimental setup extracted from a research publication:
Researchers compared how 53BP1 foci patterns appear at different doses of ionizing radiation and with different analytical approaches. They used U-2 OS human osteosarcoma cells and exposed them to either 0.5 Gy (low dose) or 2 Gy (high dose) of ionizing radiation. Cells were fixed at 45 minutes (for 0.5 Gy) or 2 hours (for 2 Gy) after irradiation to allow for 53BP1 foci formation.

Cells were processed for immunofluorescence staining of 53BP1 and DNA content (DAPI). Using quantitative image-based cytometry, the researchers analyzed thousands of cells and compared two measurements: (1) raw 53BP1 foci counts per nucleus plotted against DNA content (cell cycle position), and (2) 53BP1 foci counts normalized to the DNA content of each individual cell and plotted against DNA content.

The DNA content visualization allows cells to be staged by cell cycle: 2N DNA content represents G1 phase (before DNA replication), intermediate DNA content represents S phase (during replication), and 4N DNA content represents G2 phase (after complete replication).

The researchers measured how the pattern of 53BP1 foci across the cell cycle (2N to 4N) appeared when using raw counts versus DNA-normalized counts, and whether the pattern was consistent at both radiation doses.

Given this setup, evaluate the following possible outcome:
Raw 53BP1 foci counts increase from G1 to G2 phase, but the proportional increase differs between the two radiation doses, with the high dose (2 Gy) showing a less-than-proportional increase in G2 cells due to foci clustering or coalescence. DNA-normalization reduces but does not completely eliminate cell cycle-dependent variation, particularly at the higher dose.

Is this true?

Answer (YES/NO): NO